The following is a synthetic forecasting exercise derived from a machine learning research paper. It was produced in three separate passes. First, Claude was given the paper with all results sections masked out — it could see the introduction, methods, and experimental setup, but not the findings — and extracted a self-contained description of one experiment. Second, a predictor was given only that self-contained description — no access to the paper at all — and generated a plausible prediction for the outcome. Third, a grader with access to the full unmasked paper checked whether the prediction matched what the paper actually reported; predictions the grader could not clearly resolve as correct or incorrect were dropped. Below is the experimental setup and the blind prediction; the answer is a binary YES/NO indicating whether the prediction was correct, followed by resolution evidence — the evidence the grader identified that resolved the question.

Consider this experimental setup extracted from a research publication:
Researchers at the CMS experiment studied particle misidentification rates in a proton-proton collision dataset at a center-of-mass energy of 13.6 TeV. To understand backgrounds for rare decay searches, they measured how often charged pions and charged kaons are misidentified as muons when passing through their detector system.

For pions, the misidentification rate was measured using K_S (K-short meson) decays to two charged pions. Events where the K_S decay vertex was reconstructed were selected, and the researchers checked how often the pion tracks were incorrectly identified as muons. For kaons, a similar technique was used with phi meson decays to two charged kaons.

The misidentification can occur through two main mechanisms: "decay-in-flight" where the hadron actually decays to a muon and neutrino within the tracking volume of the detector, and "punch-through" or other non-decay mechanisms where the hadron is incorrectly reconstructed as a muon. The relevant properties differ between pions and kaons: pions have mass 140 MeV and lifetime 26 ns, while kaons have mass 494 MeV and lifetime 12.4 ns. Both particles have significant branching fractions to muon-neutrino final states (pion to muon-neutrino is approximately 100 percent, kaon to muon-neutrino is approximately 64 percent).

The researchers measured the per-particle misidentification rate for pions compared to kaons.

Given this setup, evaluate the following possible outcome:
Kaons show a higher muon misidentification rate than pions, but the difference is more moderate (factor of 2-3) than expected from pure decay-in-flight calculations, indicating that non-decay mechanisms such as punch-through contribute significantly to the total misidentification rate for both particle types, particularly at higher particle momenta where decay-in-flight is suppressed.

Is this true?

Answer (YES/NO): YES